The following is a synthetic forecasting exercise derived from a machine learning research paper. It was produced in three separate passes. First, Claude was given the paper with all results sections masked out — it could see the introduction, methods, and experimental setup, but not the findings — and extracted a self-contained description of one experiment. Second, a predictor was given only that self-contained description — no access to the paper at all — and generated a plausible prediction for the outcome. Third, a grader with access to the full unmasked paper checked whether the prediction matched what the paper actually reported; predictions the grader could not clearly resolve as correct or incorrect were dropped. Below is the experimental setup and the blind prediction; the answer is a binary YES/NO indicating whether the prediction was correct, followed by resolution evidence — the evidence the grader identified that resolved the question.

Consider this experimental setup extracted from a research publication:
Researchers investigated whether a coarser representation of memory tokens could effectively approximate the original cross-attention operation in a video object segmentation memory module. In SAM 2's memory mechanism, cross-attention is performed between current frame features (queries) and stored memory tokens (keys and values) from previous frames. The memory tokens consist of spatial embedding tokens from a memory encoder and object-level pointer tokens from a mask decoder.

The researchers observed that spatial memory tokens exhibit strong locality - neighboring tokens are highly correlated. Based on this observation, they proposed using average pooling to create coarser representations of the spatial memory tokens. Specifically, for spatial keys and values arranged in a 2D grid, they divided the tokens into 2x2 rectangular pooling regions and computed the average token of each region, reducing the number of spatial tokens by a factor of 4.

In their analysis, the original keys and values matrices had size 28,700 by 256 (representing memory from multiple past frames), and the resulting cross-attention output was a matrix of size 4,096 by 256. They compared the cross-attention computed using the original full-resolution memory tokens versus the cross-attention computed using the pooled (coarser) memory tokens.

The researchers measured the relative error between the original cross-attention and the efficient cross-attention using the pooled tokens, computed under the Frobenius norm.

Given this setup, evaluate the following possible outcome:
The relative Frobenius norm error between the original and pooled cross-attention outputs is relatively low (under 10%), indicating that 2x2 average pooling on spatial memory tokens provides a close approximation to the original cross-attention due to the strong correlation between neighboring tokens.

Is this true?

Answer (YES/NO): YES